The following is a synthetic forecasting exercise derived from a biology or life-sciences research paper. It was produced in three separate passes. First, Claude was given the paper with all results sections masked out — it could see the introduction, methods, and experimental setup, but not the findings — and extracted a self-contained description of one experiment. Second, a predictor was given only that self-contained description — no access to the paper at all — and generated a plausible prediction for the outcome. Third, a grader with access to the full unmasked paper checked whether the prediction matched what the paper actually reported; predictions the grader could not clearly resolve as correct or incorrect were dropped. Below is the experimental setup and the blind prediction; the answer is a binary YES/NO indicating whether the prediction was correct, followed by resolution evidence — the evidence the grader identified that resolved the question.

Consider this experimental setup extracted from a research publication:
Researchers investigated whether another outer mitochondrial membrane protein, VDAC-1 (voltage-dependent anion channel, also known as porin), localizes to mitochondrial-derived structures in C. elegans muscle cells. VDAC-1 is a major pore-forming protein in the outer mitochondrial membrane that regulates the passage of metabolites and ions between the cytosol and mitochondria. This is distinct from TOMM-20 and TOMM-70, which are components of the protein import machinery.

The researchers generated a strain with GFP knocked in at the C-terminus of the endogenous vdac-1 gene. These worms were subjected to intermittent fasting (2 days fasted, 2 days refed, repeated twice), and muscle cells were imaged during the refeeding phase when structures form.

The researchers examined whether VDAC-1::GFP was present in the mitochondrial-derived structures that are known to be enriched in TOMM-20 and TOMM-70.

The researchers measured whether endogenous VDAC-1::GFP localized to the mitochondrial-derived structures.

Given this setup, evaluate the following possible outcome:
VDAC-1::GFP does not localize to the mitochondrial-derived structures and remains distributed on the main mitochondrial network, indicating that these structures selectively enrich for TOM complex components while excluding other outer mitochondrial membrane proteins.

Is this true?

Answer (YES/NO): YES